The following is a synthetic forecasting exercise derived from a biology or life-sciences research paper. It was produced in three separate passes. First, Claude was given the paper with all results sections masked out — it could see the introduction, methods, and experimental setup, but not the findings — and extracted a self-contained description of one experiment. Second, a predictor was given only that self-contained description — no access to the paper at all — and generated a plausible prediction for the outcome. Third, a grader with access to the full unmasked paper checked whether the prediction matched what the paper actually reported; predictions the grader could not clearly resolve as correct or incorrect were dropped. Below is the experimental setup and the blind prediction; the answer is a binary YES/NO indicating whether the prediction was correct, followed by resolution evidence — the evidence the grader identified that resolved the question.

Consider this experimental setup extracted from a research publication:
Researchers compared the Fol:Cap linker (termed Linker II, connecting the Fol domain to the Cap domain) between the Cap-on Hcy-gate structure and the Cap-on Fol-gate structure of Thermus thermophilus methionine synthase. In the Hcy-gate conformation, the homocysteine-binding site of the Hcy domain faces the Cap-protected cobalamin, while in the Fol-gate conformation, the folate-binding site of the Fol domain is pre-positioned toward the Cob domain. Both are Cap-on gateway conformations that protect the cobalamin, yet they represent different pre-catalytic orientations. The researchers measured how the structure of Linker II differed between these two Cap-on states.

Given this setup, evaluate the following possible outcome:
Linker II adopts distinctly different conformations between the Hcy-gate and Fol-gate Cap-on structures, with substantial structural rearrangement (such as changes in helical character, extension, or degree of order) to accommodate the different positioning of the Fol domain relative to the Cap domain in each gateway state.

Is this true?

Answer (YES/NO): YES